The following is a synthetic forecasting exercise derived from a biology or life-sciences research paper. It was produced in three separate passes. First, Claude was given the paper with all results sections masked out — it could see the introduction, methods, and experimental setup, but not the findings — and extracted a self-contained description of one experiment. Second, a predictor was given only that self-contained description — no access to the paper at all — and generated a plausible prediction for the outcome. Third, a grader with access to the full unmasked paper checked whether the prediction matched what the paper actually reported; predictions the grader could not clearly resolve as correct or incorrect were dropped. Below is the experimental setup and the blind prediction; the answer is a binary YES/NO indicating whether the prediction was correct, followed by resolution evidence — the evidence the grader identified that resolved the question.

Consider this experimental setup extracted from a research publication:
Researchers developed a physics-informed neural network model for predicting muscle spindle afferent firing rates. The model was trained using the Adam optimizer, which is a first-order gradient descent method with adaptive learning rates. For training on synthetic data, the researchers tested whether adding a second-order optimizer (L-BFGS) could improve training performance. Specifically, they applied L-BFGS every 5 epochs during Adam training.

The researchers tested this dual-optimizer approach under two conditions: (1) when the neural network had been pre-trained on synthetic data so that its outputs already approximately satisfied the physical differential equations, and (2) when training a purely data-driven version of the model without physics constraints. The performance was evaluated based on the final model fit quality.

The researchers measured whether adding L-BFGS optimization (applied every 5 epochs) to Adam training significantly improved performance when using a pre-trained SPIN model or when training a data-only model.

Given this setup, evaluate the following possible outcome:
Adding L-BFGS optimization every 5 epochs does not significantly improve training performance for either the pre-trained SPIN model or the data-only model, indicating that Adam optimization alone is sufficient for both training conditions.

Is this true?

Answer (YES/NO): YES